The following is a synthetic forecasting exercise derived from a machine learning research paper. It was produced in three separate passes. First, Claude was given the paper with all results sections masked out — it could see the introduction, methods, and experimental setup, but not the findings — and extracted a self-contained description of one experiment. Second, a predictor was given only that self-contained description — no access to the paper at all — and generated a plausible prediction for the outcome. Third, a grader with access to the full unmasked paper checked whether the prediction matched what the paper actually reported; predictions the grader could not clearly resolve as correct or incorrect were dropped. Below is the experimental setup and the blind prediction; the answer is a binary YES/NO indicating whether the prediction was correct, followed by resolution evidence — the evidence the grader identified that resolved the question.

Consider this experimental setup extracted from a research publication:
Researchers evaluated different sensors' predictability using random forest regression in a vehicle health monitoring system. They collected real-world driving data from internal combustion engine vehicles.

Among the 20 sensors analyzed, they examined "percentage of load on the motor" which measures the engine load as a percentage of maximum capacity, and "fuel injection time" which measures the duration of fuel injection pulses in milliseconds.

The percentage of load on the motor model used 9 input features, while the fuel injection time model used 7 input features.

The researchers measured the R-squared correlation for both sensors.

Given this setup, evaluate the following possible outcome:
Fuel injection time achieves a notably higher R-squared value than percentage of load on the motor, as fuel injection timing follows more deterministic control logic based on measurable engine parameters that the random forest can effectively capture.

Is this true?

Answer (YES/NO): NO